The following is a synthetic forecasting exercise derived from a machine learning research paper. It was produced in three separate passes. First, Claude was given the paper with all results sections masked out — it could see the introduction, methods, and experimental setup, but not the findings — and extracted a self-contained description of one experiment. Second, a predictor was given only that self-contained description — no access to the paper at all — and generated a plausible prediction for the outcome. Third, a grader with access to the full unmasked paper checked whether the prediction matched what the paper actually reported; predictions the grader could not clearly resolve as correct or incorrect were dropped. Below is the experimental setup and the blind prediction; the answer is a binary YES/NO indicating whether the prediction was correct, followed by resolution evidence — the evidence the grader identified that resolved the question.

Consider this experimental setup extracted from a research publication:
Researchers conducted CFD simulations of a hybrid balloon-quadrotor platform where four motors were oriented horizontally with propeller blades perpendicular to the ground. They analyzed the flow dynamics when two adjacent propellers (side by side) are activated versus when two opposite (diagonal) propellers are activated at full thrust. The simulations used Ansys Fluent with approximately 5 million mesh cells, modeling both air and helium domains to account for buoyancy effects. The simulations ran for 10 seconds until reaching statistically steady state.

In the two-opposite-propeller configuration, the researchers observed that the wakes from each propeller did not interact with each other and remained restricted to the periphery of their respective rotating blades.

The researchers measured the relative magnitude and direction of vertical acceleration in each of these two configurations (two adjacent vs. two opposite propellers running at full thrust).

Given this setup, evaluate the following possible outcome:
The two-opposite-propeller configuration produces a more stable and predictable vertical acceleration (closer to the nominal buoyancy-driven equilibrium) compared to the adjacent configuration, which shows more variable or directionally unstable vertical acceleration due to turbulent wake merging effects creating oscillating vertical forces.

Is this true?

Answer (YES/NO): NO